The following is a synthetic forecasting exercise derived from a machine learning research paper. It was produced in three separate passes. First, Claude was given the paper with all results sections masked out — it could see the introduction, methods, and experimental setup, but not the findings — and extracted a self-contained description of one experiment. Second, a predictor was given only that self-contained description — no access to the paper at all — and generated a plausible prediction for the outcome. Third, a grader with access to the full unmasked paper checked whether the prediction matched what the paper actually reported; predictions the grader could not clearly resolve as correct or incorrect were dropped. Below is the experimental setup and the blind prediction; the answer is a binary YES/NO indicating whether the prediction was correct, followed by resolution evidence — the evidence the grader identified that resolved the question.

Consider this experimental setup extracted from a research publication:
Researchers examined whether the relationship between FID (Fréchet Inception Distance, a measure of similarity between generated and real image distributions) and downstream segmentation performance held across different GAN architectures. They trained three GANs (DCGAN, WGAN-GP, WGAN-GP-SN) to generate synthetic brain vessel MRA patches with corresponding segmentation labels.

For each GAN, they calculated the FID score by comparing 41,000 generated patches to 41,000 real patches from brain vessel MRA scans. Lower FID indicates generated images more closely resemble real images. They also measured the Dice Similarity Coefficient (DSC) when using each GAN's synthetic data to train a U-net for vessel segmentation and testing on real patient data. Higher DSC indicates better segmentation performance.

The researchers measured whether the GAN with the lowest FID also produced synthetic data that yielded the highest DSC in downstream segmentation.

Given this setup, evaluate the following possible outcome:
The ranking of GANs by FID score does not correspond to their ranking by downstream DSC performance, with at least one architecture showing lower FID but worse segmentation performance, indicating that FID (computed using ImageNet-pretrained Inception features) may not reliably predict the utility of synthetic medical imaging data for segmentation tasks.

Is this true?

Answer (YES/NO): YES